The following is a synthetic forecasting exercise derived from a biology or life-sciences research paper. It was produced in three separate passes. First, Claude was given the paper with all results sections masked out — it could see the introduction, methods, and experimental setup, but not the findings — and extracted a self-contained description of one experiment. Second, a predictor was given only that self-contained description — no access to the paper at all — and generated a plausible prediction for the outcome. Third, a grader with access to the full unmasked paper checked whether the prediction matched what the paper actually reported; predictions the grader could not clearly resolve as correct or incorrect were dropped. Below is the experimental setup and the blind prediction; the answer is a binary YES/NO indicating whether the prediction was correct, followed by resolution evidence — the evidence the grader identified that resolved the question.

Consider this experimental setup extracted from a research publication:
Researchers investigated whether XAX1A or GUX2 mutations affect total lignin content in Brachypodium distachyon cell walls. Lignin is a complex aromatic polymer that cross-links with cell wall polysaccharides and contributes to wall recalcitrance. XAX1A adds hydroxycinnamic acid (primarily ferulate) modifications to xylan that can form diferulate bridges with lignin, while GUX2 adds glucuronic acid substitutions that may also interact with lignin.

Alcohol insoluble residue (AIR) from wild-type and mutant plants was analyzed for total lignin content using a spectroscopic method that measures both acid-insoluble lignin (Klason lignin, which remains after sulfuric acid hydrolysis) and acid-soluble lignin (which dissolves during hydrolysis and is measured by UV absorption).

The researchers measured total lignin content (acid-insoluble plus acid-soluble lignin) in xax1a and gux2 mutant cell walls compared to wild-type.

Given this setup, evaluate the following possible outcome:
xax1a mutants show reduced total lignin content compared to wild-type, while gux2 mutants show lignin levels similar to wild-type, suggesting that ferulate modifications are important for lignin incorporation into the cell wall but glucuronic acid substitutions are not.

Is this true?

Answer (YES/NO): NO